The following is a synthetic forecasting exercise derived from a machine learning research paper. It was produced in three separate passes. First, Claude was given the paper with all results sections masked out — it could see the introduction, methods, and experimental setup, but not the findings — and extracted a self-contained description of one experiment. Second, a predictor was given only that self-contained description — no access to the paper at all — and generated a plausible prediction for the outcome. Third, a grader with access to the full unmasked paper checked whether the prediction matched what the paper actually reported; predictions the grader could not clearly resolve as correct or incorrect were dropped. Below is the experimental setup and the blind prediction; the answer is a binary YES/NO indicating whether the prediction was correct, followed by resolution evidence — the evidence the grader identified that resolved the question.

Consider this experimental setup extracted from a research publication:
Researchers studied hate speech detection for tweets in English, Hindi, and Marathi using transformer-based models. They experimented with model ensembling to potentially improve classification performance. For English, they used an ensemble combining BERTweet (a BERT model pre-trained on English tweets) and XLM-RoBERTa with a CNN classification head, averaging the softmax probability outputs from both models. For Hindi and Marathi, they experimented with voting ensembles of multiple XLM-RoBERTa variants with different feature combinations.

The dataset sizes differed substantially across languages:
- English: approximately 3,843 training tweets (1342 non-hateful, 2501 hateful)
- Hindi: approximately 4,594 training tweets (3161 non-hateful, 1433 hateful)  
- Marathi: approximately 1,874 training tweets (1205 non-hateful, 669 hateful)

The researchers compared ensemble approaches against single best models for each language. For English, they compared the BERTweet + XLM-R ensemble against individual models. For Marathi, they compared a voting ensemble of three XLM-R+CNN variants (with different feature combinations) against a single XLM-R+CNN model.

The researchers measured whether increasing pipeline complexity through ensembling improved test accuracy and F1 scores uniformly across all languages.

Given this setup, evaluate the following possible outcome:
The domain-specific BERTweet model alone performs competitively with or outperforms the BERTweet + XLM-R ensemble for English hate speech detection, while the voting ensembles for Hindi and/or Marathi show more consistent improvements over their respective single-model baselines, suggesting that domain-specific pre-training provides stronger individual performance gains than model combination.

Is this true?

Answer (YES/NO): NO